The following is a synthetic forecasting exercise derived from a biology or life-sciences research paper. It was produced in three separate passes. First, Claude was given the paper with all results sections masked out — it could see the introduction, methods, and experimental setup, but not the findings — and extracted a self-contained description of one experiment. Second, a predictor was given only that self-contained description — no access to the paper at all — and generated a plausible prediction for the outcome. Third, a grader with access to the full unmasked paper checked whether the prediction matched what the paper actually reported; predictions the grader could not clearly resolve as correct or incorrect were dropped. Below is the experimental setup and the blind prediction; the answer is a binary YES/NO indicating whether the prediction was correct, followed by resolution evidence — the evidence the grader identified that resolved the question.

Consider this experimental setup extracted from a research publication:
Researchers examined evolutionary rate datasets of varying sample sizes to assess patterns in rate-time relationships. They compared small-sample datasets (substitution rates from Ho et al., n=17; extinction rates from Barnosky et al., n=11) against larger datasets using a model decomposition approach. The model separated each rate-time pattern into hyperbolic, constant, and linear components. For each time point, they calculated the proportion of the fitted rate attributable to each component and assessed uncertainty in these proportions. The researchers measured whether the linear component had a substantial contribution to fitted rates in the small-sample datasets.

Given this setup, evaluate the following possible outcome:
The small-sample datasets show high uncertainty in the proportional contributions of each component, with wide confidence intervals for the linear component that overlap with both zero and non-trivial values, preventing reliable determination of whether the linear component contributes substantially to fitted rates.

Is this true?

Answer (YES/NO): NO